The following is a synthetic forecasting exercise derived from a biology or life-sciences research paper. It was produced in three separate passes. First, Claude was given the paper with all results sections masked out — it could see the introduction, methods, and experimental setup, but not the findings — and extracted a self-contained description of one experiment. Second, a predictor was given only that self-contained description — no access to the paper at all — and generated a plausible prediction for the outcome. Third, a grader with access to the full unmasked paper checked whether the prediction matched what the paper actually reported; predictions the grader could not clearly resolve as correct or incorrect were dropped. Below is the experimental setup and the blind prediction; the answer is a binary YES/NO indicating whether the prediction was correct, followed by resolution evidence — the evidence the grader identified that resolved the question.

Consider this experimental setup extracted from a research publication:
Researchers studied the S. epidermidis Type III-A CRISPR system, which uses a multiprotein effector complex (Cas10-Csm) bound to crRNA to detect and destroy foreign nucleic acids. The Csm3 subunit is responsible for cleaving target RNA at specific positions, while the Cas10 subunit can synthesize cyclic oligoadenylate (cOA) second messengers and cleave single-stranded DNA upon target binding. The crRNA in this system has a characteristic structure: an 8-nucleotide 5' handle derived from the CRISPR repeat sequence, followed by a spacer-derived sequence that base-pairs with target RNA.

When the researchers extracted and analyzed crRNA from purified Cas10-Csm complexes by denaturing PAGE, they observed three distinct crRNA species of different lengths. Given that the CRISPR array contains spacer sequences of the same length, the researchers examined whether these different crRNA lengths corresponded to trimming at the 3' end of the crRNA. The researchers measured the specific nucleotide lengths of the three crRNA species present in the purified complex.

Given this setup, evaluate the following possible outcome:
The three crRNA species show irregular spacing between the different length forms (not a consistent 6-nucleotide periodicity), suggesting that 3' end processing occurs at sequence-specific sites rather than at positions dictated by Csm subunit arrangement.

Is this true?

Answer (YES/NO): NO